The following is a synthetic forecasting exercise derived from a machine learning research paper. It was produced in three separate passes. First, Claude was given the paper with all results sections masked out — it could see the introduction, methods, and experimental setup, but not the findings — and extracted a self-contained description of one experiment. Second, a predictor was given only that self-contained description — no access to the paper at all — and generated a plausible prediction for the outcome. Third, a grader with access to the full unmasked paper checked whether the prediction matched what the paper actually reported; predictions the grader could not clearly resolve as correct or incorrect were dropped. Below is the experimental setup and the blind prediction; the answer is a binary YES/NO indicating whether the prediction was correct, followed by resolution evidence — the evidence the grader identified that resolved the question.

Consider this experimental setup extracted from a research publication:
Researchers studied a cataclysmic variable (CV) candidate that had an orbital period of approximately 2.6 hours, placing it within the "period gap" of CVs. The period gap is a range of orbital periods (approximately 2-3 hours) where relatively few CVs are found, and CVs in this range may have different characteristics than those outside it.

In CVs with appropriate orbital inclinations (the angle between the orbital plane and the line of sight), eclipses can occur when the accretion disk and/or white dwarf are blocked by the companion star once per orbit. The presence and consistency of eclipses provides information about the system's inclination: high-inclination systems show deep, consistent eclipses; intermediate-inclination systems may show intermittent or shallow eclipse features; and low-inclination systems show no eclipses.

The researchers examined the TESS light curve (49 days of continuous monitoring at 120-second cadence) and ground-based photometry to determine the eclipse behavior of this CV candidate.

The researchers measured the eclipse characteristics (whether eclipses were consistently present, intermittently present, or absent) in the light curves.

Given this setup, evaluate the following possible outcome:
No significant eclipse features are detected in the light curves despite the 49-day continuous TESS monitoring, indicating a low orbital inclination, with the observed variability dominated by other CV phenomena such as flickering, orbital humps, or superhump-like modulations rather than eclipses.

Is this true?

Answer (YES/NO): NO